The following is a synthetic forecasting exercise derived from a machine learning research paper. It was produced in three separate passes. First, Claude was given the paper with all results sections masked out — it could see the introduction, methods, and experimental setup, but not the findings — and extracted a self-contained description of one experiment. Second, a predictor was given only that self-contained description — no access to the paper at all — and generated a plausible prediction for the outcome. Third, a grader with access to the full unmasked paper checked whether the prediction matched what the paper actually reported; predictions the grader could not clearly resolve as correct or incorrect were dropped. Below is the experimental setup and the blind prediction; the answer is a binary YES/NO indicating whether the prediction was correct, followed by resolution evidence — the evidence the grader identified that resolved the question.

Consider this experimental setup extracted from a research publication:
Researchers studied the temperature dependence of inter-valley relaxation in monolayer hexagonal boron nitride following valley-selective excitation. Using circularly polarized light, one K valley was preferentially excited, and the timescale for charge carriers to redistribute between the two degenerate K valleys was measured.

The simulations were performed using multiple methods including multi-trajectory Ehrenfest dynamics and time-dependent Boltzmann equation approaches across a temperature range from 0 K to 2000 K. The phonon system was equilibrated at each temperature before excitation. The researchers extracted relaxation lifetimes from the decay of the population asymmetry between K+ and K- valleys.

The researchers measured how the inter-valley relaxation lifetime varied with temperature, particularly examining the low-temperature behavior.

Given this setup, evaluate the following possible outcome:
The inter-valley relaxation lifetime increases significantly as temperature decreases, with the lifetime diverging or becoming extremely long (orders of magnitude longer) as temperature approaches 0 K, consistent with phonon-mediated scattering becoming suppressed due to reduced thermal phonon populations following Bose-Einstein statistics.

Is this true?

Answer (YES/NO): NO